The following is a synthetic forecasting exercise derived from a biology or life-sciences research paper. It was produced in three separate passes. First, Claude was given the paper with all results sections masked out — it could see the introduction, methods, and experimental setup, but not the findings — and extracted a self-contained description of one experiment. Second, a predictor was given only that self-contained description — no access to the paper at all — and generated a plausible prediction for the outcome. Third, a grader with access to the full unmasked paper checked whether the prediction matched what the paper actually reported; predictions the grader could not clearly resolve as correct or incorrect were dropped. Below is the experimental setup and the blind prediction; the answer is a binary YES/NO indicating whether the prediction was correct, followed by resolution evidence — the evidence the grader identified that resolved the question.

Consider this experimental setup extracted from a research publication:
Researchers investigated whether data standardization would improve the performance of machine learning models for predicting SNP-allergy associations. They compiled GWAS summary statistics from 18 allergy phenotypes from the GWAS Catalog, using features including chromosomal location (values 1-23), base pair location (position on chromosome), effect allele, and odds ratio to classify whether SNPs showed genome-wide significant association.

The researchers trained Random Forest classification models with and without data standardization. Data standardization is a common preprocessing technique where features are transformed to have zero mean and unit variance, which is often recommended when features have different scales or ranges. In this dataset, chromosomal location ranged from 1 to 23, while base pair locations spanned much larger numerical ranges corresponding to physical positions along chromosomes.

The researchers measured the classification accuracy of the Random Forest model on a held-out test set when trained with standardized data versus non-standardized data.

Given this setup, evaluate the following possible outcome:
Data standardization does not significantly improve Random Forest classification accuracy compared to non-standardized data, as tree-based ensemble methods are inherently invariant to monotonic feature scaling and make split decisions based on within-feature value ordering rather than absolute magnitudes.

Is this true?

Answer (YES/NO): NO